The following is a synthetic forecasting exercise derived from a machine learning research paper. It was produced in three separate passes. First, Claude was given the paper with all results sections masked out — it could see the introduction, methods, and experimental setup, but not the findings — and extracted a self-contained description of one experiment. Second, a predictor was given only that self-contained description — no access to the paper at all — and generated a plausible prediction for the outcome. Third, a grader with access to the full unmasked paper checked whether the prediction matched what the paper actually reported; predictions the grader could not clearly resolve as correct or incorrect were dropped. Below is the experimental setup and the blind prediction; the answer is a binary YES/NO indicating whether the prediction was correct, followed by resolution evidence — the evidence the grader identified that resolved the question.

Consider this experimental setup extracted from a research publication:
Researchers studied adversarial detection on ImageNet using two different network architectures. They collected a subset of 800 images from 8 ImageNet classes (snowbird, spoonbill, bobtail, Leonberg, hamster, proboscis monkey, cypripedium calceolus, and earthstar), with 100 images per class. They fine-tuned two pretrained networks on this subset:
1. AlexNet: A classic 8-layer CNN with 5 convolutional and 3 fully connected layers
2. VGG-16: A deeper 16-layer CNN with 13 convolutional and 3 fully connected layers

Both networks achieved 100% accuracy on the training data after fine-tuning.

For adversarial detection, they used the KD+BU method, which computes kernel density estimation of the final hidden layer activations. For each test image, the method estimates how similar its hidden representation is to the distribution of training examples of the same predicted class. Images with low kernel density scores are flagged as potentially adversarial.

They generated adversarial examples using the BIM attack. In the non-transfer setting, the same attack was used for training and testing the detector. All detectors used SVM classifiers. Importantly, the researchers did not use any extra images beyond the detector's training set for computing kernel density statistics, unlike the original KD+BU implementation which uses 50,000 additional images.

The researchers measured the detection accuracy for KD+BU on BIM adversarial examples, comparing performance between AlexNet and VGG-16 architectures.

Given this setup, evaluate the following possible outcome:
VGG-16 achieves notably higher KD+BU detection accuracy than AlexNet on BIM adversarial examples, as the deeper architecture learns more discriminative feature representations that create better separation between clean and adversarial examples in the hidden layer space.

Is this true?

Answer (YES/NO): YES